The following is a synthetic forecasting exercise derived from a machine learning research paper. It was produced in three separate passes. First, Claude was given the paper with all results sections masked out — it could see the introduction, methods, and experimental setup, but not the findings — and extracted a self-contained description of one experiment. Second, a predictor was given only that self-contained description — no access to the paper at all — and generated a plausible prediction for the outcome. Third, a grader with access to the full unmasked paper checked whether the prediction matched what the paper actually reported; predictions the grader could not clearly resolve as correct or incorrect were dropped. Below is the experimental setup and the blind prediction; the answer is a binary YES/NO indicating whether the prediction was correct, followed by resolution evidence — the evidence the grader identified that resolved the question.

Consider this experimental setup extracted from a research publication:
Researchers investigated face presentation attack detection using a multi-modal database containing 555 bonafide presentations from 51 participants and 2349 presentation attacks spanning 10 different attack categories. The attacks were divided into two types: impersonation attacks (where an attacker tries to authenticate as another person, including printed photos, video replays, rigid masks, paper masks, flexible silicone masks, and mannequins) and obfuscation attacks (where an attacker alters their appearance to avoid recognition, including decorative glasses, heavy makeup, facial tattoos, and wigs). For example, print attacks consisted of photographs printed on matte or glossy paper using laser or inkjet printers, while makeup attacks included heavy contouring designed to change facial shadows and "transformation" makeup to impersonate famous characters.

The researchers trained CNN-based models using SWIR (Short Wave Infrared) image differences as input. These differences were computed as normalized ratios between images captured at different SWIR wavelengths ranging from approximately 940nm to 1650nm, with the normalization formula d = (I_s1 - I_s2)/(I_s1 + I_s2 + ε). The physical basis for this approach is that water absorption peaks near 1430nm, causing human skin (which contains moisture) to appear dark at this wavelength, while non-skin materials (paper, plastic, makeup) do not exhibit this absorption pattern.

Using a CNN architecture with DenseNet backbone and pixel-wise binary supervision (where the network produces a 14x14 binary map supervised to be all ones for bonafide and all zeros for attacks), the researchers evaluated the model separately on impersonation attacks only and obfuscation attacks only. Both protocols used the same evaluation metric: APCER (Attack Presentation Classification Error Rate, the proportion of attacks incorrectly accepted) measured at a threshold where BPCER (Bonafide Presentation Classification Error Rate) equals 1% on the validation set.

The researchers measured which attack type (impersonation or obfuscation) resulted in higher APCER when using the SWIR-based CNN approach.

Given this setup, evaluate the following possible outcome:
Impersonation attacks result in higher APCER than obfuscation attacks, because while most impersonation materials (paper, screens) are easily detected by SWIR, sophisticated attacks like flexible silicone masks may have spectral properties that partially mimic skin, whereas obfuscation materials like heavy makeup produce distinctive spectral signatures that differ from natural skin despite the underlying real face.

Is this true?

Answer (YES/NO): NO